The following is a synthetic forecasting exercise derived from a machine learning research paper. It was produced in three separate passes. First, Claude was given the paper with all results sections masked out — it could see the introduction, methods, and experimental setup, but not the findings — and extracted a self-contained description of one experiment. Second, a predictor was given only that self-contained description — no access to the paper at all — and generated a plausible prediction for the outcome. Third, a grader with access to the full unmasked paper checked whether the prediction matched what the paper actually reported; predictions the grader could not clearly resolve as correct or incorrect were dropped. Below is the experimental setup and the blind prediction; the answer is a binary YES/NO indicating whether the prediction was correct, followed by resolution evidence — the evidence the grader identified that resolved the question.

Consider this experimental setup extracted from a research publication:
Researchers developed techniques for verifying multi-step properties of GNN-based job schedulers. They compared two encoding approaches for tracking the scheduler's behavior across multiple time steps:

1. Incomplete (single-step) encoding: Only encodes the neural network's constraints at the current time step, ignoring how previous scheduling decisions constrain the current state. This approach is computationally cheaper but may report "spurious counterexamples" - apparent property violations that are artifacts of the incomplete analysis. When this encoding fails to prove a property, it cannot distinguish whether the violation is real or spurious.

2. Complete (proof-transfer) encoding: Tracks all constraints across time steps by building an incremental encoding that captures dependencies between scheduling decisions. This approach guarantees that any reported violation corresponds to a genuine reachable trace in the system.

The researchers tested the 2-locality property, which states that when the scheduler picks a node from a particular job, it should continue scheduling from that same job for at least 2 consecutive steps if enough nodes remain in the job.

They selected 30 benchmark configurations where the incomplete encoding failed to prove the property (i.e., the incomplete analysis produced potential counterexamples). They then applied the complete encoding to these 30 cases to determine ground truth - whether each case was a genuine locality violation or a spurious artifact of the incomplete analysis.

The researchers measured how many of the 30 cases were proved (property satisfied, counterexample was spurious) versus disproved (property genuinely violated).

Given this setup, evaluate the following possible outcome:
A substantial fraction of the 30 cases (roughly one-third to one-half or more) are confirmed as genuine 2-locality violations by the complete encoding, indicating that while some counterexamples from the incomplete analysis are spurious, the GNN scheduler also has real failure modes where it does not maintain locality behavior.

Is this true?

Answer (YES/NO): YES